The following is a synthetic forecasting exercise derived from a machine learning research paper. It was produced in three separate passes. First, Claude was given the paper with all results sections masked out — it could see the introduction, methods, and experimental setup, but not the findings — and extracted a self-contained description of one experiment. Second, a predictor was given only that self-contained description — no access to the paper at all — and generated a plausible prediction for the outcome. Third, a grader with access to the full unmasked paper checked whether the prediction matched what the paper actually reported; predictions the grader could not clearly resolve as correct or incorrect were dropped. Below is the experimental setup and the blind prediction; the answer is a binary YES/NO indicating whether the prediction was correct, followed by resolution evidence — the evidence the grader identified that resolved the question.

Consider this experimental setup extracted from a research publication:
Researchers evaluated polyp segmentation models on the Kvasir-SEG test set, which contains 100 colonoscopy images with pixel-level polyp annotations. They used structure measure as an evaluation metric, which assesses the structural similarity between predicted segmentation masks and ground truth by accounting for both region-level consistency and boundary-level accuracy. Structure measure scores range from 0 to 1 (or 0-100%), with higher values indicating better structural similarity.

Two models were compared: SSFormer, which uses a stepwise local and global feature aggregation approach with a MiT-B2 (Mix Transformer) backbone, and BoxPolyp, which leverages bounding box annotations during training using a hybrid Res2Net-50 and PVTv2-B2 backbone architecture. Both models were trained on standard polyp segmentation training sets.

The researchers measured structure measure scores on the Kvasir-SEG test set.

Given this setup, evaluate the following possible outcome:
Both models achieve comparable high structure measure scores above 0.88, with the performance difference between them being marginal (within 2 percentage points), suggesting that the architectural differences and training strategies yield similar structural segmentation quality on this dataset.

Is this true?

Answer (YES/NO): YES